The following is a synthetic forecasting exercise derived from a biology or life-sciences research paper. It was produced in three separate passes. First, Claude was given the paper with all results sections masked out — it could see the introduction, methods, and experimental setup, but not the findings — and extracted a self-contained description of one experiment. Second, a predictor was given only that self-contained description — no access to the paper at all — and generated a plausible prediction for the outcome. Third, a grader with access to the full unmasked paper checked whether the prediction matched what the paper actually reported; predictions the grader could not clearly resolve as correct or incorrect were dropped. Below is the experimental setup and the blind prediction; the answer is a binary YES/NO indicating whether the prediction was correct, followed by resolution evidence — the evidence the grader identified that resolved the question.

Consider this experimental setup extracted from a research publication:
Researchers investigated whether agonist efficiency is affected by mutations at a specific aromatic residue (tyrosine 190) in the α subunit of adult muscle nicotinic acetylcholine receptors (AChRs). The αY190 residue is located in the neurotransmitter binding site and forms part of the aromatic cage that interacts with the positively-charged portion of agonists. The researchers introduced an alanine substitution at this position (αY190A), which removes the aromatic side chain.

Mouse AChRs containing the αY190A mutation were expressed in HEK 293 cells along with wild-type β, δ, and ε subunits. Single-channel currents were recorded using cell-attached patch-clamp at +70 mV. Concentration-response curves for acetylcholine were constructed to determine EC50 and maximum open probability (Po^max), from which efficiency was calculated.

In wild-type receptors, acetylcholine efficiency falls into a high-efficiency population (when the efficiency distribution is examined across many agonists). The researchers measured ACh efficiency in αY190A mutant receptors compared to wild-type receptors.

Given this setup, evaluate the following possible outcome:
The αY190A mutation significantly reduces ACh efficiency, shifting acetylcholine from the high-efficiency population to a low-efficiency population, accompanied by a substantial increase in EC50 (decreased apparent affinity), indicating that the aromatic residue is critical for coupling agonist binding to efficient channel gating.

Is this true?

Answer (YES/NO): NO